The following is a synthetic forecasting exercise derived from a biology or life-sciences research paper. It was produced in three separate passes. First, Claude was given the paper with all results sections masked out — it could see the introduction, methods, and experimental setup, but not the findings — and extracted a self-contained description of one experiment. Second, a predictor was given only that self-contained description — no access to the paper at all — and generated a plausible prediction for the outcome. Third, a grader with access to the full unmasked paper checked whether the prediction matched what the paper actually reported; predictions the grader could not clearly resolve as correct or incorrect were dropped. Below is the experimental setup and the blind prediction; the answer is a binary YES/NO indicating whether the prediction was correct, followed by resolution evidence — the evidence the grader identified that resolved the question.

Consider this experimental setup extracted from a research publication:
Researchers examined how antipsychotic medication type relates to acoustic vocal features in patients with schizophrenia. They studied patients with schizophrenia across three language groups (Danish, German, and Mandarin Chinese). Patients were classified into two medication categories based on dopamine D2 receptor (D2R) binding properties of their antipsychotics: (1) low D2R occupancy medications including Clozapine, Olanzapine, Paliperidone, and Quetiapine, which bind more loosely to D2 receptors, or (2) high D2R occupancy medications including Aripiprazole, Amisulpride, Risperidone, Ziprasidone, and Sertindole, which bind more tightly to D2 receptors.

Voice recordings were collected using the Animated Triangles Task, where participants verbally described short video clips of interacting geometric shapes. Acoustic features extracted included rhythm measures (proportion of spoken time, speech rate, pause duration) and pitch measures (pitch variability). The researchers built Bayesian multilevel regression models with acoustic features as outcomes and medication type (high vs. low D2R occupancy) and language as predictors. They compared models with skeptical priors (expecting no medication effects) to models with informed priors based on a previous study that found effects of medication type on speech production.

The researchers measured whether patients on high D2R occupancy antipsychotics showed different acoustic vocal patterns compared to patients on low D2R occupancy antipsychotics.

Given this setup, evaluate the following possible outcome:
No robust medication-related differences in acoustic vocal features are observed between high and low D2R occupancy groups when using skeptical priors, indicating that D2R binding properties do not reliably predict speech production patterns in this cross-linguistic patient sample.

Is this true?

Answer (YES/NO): NO